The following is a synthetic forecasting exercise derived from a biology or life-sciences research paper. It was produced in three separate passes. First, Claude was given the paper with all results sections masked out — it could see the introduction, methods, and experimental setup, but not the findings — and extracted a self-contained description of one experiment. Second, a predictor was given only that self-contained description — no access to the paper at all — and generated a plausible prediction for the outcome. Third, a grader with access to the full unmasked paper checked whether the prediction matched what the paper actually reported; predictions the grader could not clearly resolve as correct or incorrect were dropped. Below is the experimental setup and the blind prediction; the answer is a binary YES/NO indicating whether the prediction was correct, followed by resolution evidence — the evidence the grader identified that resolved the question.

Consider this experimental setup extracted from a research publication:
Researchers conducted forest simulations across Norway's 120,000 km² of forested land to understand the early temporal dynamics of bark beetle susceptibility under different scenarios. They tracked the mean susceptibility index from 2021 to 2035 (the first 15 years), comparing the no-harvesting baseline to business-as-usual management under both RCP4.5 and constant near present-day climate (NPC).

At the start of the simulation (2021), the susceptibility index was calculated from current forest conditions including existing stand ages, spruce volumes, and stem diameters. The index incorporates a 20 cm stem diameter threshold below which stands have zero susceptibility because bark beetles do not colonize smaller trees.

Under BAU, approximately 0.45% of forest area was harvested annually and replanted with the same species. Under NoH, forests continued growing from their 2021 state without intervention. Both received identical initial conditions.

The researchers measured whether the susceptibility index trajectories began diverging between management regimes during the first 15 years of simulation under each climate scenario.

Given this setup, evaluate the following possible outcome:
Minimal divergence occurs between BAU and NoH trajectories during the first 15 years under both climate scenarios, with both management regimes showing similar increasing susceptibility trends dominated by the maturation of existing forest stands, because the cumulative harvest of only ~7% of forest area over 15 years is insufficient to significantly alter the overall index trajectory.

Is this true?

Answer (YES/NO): YES